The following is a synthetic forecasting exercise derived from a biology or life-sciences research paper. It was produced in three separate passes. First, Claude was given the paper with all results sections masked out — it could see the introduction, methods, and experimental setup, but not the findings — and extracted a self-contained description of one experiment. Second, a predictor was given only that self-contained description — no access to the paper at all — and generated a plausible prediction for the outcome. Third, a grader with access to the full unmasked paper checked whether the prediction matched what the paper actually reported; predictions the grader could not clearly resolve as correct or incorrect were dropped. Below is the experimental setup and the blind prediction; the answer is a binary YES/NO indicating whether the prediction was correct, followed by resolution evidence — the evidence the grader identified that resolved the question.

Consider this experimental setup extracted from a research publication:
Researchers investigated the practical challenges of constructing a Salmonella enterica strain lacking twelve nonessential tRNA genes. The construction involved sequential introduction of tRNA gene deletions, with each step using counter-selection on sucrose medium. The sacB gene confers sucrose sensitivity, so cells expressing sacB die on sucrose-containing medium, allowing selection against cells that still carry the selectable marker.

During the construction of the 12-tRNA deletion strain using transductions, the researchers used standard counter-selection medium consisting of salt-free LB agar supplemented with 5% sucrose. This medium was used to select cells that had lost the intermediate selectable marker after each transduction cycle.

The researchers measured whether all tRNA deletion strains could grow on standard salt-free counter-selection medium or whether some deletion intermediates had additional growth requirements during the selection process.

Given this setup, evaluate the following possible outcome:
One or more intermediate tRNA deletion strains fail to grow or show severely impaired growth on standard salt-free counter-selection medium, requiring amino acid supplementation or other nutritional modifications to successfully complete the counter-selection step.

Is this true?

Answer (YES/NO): NO